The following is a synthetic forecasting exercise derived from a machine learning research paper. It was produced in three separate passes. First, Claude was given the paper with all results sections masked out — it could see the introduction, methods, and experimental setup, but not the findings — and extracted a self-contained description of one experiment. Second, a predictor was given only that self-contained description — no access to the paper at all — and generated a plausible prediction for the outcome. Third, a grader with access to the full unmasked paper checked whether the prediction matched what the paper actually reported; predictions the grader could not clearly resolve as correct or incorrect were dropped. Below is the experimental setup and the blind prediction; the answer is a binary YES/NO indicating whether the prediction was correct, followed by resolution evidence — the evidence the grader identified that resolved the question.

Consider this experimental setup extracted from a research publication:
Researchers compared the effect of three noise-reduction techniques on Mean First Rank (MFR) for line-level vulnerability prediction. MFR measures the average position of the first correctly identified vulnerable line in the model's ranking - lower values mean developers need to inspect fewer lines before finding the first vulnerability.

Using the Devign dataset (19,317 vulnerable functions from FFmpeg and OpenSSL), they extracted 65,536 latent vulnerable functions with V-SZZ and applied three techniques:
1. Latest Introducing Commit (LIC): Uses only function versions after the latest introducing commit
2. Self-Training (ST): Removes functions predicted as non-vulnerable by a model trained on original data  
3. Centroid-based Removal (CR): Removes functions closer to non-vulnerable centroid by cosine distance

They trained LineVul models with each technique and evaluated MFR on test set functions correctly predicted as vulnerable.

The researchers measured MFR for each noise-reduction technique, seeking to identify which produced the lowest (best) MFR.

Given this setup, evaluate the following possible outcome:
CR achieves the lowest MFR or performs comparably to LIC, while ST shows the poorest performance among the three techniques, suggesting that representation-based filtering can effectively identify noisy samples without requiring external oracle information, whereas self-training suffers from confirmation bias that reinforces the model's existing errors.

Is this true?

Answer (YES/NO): NO